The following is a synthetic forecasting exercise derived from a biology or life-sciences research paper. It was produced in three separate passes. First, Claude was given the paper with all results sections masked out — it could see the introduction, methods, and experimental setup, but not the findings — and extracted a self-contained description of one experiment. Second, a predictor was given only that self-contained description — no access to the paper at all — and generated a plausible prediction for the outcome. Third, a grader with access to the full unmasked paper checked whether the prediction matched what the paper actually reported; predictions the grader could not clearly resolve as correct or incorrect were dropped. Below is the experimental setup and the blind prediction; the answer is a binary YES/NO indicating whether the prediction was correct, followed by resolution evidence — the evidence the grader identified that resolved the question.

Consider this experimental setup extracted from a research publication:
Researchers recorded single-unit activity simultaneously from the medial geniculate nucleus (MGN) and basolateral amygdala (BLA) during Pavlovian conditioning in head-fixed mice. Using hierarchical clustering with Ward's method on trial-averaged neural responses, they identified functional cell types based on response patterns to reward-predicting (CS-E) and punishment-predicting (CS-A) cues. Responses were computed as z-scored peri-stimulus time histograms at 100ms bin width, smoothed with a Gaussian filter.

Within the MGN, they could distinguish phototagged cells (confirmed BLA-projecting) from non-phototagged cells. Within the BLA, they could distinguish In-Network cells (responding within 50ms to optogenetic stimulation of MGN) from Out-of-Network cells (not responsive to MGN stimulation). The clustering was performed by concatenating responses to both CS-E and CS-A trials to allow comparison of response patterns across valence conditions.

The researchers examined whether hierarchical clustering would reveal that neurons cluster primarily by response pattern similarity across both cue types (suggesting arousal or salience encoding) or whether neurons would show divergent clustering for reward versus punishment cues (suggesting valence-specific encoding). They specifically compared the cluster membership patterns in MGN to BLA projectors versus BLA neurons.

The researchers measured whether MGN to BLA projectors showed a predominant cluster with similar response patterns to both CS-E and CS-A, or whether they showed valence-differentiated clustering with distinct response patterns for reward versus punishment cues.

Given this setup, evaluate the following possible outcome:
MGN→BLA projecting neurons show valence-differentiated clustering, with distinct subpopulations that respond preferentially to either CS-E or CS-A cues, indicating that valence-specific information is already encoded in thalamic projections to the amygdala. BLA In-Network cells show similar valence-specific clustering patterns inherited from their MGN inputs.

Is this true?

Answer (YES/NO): NO